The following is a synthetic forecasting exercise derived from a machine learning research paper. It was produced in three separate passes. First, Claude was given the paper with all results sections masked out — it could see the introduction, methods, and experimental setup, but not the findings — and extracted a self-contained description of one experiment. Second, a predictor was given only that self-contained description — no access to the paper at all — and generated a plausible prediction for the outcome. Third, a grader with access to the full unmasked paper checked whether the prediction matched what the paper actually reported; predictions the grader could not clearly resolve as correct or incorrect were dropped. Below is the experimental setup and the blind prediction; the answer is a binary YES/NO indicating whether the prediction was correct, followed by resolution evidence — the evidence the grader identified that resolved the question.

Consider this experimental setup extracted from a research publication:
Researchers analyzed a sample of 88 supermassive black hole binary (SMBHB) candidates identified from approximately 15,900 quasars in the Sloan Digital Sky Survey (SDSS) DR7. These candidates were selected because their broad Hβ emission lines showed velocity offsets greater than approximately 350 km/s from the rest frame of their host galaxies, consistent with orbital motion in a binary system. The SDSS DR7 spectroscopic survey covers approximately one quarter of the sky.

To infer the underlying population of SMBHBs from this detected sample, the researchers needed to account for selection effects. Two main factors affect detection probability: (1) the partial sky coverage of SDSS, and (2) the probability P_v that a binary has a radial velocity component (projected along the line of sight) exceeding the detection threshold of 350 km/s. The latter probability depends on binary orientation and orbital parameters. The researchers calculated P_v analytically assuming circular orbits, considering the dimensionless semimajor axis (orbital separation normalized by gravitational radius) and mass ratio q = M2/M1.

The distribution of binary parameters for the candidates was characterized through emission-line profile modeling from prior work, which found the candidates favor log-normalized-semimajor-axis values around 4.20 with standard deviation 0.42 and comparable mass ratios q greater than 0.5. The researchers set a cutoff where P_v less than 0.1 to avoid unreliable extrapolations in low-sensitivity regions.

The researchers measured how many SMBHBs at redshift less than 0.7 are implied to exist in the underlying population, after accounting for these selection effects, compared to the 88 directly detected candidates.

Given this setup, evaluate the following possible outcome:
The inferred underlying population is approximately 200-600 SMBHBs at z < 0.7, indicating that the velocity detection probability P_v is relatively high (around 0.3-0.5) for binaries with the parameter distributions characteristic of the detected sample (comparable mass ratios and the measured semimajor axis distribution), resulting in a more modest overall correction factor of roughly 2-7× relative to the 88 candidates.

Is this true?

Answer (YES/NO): NO